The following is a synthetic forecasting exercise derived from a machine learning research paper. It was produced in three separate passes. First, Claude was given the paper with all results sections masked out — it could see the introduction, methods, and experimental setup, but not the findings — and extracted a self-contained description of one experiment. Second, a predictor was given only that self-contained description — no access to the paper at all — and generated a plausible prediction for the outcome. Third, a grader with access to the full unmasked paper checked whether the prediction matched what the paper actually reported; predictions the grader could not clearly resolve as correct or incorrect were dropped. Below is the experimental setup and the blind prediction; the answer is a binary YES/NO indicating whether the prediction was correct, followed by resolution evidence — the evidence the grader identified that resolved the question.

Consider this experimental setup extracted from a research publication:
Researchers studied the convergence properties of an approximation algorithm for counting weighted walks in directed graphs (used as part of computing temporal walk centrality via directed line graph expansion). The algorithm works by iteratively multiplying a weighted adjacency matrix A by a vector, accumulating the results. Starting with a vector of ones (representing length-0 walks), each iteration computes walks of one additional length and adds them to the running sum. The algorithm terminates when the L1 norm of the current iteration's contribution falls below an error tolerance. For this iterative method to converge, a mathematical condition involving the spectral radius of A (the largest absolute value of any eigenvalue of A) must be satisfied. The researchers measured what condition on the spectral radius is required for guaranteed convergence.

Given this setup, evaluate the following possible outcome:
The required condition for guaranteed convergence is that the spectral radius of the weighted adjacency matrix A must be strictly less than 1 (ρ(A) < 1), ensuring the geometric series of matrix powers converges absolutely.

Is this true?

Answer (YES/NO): YES